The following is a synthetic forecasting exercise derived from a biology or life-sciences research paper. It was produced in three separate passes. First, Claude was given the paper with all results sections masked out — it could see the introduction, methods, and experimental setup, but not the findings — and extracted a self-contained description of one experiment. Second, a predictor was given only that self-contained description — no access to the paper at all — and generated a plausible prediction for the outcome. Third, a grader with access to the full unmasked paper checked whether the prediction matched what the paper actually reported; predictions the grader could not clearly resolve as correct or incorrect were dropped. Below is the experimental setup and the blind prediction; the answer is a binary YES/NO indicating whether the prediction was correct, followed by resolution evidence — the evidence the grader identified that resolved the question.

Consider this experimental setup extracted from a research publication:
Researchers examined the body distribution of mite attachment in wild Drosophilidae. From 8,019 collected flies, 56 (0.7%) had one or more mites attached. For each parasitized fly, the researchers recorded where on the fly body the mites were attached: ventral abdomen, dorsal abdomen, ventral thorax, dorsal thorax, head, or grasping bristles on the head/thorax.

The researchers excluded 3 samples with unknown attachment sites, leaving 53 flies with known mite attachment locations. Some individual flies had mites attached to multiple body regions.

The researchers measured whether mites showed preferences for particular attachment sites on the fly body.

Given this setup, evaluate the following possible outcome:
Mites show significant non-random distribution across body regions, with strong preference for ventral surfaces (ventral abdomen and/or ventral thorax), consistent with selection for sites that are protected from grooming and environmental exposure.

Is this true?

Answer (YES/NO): YES